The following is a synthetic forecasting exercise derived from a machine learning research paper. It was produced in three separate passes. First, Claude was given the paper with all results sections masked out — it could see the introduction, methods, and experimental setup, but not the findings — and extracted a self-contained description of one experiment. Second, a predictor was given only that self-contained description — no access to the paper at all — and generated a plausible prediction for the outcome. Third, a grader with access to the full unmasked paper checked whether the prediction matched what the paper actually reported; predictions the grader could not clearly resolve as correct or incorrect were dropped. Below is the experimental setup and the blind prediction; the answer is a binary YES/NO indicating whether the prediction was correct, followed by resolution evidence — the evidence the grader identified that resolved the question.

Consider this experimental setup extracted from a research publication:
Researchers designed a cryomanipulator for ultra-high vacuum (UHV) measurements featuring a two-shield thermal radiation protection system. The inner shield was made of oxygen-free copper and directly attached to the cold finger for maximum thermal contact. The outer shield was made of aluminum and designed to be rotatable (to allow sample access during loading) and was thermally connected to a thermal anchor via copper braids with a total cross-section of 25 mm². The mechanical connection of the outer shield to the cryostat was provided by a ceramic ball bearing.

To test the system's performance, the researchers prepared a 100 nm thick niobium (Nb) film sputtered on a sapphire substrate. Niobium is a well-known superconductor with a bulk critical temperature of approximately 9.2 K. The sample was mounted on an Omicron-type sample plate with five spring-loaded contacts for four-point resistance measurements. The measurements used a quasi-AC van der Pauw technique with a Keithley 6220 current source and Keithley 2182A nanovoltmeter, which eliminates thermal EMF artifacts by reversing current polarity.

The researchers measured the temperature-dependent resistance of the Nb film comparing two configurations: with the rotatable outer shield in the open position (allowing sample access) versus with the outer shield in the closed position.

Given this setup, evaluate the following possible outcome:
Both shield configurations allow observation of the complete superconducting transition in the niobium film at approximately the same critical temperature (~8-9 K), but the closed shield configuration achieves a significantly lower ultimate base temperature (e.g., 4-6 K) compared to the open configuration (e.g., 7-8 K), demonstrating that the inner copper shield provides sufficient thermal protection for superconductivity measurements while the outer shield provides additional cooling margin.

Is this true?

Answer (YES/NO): NO